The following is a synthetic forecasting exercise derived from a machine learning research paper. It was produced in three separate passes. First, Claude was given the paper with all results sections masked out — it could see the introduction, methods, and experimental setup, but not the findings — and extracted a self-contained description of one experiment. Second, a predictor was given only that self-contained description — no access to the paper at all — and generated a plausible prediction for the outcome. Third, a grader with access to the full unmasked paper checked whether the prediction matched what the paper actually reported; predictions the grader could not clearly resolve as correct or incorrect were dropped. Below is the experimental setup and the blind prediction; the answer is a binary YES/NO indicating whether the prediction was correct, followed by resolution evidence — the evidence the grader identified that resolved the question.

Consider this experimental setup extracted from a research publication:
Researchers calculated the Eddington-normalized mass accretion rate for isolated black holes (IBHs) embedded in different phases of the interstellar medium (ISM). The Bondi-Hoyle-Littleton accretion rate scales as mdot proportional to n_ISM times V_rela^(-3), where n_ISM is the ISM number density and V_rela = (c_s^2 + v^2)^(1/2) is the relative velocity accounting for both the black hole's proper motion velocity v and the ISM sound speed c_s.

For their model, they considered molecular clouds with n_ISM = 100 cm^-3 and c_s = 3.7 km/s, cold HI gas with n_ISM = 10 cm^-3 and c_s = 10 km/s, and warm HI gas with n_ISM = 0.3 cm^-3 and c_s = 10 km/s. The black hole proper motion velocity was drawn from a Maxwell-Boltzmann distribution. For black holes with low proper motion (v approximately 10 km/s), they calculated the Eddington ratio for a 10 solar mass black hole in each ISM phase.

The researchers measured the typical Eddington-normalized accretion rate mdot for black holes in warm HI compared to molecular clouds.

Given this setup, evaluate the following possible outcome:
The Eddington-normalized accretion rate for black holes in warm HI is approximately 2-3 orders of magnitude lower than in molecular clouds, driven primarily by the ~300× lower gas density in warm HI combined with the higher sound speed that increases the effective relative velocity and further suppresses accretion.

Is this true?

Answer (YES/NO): NO